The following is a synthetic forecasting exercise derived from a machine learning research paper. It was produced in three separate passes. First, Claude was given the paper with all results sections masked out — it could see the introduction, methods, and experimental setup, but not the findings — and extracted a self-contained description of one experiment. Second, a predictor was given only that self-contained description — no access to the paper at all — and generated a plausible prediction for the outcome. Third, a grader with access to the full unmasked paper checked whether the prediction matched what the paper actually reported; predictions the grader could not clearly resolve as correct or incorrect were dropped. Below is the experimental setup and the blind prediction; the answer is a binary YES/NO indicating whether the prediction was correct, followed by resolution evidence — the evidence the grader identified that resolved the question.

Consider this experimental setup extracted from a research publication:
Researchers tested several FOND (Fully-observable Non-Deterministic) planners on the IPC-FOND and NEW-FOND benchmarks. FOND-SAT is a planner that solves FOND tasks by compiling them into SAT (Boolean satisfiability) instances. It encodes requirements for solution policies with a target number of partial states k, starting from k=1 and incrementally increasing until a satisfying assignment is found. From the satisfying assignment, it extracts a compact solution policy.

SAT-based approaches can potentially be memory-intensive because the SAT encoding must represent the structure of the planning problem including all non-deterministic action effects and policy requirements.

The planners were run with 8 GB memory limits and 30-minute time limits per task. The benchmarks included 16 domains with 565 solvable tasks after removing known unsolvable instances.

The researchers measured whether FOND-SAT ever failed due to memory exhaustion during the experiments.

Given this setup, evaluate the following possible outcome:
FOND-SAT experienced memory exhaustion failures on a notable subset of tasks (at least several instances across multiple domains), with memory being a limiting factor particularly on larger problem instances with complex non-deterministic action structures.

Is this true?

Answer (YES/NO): NO